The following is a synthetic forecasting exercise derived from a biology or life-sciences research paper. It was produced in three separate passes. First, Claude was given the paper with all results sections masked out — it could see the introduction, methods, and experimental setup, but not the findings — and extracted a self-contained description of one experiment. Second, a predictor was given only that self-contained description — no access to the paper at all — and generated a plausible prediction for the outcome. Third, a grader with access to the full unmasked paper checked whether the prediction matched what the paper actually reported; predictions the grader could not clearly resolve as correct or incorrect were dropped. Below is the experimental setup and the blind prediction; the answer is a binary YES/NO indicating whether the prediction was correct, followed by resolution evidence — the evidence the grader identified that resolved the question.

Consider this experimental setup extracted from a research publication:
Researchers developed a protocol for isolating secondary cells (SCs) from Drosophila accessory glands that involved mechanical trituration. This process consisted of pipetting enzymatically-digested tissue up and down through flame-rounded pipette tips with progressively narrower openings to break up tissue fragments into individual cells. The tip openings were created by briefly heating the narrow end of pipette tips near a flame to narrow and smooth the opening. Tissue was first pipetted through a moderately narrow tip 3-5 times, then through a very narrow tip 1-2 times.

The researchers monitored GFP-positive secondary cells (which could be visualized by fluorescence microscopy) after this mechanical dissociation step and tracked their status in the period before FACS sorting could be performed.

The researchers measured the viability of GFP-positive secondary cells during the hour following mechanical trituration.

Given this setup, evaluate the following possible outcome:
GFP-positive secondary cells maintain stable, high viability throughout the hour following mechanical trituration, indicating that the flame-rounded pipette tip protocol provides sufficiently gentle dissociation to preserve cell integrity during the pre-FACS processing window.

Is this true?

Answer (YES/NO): NO